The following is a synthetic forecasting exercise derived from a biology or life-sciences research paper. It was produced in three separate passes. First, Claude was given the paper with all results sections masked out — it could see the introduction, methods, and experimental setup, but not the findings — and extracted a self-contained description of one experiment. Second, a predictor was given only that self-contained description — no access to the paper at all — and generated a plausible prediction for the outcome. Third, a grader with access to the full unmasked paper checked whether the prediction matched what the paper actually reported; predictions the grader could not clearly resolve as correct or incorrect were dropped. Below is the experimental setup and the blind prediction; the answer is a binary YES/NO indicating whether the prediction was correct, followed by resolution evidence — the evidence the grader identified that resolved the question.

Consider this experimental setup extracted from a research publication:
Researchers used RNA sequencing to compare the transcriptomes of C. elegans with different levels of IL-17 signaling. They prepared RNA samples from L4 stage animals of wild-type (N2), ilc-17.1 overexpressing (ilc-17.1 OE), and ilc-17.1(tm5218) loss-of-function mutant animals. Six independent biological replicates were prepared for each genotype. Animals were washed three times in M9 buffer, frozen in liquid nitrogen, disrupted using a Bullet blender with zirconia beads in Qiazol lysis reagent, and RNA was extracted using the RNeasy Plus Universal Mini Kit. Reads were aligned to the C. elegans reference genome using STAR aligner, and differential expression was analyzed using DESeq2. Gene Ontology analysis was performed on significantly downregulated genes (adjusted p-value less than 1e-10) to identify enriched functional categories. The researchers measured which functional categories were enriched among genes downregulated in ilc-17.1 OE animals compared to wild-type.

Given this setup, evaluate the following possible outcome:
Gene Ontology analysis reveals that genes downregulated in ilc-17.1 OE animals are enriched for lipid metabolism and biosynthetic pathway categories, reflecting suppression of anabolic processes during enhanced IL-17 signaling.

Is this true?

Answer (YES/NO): YES